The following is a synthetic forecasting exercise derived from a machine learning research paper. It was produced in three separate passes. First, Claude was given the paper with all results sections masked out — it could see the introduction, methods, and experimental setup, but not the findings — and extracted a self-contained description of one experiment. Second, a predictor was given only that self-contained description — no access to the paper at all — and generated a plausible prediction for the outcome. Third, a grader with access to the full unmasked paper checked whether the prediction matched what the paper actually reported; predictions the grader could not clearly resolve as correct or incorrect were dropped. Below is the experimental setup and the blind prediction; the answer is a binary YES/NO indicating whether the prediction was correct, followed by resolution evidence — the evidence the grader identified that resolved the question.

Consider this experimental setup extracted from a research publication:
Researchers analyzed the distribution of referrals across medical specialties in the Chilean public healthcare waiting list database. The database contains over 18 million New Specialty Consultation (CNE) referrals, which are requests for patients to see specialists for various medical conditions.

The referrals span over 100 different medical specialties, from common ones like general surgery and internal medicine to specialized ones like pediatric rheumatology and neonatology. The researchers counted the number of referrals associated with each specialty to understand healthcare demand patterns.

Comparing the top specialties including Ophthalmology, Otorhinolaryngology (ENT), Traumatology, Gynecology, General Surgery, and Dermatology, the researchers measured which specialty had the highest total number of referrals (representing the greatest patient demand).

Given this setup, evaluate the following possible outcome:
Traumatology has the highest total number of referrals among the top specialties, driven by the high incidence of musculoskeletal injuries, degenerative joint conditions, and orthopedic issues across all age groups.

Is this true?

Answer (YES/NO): NO